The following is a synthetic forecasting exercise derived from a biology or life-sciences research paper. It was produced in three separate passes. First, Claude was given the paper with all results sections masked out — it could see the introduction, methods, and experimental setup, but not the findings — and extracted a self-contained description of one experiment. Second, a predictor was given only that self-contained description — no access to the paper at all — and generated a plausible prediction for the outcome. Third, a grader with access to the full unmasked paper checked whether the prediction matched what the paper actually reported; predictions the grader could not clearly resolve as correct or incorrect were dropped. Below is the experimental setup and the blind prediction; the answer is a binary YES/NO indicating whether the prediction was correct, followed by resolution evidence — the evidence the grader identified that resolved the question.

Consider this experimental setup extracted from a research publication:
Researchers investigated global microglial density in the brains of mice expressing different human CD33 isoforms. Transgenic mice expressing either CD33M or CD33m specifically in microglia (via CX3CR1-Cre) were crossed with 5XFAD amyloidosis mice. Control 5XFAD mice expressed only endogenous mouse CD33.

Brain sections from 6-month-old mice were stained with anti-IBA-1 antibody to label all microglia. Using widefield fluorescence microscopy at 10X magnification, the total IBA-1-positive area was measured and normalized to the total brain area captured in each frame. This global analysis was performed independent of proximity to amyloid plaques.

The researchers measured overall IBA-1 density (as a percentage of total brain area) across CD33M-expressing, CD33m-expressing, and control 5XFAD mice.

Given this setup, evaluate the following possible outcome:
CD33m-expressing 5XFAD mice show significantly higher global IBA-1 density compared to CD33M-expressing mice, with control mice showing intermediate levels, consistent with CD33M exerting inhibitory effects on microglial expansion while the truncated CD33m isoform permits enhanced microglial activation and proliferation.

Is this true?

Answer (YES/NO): NO